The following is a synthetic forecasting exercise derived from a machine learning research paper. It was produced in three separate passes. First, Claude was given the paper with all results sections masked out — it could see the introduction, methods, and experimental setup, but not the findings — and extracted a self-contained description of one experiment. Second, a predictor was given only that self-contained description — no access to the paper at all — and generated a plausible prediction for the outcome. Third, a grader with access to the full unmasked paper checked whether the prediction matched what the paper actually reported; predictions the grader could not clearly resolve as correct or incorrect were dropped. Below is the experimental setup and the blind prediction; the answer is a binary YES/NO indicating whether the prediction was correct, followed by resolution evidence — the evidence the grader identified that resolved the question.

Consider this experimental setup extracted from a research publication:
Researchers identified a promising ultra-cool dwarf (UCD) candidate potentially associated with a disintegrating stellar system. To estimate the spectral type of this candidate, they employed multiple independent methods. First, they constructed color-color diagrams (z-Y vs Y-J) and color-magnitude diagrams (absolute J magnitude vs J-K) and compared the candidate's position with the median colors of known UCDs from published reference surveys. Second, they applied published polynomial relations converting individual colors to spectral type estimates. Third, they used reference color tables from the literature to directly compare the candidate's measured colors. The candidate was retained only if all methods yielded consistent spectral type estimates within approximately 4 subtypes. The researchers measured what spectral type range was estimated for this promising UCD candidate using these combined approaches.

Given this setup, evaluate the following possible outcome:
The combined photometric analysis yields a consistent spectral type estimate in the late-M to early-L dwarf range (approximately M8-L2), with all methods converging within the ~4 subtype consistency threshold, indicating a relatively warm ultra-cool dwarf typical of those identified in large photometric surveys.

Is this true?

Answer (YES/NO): YES